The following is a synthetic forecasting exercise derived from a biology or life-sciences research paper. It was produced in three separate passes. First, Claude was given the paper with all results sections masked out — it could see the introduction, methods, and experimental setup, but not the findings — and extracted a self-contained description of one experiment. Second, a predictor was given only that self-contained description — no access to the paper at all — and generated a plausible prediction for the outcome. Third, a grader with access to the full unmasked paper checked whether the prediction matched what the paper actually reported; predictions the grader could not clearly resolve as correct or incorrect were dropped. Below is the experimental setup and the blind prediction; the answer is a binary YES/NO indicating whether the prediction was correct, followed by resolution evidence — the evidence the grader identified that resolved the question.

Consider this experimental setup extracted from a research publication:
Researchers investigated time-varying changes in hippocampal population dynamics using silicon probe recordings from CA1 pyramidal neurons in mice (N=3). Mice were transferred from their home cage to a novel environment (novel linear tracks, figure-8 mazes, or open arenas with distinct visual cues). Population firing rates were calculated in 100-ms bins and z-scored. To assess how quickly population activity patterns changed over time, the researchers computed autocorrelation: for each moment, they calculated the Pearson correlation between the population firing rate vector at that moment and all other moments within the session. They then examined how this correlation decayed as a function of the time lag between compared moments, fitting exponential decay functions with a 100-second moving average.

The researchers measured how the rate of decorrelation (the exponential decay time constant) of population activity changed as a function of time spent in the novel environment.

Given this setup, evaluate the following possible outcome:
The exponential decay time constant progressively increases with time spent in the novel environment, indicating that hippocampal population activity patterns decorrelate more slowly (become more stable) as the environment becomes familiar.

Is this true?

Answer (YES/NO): YES